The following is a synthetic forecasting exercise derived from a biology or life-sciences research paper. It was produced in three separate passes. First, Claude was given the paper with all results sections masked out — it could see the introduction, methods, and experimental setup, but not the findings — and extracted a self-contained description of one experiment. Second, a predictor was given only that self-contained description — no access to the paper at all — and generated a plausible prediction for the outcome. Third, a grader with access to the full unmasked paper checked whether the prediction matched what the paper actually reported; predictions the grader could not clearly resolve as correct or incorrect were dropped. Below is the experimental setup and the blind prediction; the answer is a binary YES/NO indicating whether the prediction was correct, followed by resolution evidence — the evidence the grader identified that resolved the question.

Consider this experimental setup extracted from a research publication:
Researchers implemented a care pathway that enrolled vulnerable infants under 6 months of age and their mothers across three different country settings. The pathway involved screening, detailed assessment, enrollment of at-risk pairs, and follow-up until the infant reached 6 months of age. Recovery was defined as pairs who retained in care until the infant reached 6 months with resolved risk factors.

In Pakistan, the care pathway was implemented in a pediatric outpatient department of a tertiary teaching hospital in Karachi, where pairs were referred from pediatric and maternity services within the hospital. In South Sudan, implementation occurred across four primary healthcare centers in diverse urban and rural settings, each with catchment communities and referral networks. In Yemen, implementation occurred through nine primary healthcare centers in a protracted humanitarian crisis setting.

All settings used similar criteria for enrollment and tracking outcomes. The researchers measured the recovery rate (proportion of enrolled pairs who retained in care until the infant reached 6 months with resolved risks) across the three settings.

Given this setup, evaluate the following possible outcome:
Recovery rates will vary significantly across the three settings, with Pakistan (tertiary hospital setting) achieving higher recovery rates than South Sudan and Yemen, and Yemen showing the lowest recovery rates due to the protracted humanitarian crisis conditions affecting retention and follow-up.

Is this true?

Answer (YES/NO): NO